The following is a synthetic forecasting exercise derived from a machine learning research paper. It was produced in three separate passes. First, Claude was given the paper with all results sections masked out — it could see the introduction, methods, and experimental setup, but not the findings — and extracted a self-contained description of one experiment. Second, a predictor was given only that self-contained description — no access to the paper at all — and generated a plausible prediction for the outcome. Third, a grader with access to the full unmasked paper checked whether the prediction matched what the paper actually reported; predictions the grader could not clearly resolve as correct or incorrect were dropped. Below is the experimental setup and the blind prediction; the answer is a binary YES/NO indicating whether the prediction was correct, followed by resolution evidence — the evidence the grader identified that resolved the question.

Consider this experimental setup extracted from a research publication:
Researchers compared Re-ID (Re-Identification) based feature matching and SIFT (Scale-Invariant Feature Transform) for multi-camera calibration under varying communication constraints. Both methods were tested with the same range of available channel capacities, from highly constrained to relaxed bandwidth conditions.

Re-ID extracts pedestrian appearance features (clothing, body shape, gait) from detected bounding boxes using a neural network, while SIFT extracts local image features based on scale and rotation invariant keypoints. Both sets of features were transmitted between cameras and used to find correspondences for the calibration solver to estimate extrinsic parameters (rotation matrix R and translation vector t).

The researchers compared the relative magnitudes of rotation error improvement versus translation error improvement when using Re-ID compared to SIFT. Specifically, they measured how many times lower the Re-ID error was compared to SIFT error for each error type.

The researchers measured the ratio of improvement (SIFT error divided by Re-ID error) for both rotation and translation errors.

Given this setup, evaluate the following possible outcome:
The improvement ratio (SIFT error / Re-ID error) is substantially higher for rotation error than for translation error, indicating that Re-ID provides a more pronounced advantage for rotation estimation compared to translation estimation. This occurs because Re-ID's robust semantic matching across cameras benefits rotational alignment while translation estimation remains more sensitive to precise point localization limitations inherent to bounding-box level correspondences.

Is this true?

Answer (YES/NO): YES